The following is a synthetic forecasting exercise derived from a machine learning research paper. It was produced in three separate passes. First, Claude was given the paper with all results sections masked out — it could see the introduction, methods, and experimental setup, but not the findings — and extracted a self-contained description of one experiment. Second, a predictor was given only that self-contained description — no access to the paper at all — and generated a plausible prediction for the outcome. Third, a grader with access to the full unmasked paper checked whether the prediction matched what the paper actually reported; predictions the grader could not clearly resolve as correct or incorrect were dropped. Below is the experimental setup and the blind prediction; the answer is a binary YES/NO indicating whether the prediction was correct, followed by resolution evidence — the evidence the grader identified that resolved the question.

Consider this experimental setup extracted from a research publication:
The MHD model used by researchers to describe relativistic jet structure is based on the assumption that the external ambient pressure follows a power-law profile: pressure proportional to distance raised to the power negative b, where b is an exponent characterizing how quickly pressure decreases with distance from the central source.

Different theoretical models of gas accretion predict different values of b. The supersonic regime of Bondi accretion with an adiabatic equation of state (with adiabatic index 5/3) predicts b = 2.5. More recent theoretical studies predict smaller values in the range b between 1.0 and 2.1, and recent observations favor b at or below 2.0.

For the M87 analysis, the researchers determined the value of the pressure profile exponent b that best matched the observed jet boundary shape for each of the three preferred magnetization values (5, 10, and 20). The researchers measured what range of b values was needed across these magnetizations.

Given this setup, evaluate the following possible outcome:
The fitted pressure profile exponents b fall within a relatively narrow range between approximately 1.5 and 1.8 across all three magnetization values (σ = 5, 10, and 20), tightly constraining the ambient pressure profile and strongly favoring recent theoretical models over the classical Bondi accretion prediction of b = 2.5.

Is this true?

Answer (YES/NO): NO